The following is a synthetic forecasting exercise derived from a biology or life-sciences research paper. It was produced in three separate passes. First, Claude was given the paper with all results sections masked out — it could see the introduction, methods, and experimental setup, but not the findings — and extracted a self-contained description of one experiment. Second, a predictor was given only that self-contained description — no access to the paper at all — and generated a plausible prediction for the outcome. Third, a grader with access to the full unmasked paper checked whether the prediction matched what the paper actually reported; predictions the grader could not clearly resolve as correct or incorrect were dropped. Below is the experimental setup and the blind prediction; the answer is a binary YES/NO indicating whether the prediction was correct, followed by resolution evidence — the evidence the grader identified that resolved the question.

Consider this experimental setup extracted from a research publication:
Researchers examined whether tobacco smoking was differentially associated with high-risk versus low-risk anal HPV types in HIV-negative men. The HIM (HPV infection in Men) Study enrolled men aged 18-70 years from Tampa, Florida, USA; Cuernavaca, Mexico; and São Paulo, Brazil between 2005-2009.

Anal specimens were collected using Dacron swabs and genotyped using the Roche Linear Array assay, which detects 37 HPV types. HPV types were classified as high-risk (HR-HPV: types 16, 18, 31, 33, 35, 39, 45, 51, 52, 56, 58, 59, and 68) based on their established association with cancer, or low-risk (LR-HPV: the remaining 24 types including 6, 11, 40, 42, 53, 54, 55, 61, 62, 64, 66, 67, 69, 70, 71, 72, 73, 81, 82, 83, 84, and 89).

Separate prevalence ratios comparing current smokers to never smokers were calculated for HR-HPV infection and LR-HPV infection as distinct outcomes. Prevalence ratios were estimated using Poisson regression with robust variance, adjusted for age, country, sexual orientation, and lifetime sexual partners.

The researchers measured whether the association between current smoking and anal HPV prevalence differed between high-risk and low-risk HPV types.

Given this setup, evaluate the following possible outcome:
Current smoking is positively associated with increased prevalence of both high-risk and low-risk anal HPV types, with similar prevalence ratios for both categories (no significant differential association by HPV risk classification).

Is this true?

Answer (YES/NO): NO